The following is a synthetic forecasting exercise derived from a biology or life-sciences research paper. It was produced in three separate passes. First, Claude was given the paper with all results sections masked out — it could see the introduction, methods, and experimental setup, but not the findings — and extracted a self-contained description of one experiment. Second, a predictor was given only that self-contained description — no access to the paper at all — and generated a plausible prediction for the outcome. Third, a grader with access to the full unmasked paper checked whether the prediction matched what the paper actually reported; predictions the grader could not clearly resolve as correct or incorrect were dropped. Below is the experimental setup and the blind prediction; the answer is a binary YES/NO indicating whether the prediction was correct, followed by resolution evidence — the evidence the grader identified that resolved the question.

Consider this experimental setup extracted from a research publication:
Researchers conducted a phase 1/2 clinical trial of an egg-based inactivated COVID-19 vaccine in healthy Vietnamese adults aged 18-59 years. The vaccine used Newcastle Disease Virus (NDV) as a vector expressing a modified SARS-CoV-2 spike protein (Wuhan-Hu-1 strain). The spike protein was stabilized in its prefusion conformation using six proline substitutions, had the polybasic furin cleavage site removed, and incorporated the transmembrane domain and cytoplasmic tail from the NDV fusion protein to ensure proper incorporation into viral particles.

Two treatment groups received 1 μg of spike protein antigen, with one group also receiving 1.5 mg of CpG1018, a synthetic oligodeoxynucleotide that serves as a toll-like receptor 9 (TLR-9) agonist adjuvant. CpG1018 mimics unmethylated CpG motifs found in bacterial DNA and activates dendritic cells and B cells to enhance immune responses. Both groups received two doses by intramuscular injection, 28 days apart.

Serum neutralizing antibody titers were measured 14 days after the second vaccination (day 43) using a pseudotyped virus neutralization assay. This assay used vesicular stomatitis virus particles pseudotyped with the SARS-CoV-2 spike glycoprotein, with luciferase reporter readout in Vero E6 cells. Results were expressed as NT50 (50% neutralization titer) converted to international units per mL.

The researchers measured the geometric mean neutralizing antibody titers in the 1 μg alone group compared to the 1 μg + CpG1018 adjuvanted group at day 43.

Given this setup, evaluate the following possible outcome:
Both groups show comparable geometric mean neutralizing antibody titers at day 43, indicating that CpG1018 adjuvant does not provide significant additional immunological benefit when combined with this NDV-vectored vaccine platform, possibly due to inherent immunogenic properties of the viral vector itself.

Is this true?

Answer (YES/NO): NO